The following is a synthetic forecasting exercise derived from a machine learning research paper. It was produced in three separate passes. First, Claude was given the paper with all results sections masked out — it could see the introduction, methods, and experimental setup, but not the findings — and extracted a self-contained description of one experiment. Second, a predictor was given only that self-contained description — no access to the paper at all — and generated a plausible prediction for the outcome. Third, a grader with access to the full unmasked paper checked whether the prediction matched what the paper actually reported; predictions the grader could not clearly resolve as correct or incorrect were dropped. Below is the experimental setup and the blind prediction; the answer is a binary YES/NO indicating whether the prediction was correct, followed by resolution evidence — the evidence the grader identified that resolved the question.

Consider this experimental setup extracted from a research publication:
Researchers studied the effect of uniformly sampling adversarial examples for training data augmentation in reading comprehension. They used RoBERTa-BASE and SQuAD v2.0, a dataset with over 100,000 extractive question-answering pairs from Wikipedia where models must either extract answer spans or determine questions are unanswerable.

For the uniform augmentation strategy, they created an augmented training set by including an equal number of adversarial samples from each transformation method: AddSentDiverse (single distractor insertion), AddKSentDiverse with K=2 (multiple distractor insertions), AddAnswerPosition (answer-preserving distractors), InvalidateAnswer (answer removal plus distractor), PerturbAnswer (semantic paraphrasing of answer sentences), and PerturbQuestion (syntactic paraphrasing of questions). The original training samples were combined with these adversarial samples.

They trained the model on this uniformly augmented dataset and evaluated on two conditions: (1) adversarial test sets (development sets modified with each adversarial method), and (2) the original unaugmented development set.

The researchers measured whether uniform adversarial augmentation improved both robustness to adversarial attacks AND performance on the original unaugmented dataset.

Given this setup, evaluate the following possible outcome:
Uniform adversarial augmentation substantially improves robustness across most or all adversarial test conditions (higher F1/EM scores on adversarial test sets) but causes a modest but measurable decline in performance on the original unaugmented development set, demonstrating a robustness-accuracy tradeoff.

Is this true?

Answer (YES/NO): YES